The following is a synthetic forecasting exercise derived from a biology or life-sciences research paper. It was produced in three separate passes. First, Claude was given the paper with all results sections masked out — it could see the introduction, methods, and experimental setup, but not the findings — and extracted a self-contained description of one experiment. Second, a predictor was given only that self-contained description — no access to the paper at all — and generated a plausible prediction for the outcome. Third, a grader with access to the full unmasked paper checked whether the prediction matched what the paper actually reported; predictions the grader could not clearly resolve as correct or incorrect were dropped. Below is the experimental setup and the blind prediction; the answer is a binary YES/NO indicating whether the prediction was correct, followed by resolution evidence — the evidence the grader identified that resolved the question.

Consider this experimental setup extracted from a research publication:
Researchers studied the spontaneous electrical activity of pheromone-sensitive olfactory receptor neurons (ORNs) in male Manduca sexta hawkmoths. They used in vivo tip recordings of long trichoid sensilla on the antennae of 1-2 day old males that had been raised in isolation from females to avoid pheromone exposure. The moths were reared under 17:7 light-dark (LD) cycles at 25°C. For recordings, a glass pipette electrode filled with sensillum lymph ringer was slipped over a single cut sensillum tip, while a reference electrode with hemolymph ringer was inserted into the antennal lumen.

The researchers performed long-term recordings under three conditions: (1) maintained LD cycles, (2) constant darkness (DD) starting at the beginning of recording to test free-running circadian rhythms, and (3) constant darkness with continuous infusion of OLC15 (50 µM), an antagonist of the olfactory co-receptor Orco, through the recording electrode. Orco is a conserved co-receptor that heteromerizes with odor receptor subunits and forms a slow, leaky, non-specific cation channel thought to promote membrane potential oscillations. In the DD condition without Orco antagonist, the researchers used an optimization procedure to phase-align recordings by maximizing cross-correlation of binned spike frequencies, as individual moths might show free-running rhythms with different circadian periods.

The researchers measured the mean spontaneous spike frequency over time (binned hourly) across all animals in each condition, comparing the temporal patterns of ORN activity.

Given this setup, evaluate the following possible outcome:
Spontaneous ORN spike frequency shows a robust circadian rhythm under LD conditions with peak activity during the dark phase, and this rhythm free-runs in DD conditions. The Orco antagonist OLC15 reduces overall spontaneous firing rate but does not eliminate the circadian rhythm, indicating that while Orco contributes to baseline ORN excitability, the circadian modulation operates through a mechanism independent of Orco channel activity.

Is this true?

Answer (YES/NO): NO